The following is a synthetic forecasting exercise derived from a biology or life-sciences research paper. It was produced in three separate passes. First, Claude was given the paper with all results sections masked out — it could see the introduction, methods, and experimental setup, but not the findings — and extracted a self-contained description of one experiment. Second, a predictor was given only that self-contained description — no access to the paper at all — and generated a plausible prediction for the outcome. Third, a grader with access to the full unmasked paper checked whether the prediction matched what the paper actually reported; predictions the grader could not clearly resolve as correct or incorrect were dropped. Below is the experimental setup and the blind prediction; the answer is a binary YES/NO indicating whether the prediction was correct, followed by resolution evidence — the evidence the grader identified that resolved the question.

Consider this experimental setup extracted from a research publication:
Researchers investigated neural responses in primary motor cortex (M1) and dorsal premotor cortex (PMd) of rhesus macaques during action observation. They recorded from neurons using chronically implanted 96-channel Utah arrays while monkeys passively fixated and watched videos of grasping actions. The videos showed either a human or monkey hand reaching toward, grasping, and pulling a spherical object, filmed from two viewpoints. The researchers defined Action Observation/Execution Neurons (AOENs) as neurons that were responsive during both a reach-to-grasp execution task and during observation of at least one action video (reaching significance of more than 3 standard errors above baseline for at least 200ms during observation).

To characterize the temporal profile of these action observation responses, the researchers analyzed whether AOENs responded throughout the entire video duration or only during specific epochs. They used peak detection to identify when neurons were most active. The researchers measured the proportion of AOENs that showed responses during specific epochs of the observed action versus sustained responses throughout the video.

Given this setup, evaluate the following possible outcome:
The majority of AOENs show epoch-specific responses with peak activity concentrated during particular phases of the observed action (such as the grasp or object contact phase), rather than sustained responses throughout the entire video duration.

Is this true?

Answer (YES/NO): YES